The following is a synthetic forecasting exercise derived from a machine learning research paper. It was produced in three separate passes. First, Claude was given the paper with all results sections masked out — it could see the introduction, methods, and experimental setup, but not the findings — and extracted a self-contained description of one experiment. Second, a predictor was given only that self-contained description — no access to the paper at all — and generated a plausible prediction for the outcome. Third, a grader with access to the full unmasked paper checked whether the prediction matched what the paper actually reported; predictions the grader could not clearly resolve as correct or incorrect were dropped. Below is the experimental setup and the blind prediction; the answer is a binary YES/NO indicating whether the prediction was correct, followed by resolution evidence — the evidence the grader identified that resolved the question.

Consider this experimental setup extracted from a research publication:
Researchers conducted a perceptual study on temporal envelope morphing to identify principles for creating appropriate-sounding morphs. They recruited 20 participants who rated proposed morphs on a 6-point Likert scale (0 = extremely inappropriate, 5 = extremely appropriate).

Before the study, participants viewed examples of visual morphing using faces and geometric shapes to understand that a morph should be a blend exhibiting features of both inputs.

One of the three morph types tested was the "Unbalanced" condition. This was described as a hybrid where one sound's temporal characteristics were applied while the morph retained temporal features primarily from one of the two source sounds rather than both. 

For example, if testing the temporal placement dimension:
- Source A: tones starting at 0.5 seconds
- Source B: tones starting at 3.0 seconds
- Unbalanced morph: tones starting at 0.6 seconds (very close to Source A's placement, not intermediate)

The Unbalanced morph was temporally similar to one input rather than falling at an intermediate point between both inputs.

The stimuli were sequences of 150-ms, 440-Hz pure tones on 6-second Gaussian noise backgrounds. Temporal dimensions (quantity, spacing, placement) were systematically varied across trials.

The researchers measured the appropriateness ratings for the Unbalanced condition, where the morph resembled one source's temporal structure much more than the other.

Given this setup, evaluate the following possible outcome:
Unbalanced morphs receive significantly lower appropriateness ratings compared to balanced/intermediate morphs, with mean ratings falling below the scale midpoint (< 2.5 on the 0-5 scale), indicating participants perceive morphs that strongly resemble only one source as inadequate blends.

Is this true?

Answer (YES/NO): NO